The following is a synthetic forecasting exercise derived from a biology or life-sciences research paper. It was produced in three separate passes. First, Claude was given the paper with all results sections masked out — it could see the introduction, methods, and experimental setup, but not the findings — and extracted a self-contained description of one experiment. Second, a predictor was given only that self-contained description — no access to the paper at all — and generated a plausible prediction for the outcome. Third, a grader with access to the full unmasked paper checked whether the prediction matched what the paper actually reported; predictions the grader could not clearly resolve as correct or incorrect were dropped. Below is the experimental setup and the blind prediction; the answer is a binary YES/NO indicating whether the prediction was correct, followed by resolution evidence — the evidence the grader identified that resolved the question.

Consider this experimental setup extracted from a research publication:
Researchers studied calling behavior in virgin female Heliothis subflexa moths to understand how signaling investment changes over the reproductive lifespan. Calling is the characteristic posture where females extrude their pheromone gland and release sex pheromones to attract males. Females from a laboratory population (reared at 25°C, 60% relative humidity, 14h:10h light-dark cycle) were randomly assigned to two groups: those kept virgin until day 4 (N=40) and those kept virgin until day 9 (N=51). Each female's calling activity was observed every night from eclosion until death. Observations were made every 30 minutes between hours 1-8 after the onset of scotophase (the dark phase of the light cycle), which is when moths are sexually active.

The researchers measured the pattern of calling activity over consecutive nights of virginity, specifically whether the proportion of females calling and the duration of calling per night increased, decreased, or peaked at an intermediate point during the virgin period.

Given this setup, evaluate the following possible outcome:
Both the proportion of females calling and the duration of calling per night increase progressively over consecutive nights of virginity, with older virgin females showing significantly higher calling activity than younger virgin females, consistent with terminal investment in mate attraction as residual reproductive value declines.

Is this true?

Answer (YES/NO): NO